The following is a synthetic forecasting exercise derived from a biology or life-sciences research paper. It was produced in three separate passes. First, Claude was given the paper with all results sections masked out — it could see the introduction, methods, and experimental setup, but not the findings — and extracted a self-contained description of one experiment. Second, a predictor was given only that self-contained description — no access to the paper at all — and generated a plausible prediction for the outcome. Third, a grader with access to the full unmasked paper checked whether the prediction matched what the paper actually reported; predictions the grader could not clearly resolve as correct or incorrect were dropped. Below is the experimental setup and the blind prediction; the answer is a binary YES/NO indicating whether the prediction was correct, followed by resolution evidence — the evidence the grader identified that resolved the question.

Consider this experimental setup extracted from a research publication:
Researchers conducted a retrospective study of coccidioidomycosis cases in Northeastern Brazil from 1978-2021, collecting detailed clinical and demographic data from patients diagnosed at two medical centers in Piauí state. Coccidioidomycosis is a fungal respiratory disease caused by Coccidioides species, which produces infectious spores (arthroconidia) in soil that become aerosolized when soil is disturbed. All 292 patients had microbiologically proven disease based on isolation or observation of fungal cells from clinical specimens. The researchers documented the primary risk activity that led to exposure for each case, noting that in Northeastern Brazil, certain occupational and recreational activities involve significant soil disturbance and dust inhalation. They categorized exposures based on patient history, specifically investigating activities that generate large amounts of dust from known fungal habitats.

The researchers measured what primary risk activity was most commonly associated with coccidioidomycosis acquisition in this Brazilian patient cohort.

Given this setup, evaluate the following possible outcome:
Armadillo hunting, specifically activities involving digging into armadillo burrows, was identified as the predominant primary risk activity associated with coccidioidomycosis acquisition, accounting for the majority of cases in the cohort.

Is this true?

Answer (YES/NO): YES